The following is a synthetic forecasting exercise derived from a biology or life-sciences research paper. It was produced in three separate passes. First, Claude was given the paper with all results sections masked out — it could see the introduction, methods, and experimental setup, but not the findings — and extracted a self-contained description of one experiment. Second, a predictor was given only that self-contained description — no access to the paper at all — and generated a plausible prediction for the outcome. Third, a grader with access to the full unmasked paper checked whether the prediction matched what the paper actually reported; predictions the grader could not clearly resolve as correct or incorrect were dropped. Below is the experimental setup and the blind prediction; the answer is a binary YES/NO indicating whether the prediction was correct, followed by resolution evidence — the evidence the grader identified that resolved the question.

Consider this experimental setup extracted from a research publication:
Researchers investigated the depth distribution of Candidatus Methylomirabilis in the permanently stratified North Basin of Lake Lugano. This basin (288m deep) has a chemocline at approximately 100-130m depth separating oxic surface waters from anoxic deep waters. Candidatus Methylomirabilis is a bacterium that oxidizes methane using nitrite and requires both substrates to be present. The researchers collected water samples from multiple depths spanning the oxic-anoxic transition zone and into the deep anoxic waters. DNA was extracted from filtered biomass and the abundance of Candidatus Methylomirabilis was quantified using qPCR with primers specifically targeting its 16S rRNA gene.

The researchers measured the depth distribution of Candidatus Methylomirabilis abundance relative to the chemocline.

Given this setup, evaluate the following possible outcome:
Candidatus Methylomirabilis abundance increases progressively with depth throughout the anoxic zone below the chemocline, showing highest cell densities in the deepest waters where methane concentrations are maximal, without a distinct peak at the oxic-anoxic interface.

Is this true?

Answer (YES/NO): NO